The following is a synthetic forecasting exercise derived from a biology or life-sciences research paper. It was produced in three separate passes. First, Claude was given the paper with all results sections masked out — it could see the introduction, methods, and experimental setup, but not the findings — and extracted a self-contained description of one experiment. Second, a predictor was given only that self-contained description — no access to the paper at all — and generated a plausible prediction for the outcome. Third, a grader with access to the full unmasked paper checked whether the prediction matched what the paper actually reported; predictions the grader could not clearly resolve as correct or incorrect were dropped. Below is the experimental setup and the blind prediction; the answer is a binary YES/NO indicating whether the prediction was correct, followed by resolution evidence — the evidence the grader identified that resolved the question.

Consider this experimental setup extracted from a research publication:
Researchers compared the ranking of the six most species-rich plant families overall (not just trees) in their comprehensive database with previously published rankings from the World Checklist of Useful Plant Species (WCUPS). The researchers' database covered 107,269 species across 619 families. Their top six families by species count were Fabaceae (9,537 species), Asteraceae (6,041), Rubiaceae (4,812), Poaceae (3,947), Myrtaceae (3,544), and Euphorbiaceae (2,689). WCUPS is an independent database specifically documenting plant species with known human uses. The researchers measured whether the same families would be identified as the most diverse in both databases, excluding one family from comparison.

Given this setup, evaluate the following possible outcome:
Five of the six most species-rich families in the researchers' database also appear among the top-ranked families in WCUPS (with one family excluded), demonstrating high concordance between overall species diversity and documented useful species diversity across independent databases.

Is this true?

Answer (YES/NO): YES